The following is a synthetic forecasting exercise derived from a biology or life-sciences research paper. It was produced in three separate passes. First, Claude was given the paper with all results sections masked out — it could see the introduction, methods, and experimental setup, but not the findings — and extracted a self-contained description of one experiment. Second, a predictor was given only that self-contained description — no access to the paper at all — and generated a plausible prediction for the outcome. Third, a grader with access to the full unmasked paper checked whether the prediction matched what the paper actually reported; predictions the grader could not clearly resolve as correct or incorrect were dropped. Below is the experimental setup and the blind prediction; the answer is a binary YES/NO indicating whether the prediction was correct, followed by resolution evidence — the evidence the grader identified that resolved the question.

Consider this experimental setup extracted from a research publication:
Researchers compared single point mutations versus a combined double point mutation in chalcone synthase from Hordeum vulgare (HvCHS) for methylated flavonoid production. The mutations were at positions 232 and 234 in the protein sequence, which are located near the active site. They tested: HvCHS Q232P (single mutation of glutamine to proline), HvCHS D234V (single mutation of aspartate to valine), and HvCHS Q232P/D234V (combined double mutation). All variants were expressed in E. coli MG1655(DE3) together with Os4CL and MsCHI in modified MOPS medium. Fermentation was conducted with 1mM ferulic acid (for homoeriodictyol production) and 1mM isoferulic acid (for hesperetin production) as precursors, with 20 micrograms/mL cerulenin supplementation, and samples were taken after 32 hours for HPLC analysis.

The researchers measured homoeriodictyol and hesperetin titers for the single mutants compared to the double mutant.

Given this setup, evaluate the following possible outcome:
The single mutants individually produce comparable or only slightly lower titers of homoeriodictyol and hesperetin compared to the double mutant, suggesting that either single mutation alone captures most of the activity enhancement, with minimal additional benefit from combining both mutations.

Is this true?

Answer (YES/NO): NO